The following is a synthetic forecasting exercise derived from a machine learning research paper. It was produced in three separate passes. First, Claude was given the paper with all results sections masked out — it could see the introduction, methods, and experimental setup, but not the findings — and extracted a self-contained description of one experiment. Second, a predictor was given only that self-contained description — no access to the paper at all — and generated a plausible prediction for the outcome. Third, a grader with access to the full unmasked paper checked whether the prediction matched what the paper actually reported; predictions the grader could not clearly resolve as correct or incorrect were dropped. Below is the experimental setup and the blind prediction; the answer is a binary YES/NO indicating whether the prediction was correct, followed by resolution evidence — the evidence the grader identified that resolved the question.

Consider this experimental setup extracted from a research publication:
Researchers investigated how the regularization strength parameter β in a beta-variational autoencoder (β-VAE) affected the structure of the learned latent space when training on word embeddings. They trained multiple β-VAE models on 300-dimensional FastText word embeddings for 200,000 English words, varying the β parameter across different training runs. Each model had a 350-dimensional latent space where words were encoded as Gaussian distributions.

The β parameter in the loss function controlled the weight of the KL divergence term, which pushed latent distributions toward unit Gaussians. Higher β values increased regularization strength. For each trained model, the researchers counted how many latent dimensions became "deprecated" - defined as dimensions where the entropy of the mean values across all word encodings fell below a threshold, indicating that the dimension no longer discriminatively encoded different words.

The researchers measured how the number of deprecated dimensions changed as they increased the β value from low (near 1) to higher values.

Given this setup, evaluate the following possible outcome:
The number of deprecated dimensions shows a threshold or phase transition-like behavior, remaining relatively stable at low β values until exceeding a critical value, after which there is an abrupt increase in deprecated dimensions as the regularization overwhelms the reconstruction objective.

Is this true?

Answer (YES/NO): NO